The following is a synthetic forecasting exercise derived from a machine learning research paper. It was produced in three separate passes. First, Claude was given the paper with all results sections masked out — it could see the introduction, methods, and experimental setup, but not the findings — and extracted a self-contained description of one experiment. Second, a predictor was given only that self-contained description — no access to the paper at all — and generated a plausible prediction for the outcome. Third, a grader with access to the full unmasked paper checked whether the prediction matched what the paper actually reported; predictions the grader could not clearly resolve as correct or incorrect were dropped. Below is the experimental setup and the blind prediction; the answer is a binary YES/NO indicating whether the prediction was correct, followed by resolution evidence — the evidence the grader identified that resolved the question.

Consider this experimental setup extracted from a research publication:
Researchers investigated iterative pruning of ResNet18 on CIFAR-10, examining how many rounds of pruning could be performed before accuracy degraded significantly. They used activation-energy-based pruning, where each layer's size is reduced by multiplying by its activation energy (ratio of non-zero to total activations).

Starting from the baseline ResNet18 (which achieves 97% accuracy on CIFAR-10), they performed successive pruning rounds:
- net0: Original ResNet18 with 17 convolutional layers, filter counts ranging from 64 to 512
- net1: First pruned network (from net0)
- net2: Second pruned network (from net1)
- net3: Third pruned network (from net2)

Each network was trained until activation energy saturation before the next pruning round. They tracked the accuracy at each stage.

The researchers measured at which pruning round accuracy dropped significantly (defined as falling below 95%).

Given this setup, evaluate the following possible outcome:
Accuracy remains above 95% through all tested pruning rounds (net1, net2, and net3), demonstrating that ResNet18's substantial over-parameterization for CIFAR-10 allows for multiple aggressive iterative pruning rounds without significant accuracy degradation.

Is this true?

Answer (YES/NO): NO